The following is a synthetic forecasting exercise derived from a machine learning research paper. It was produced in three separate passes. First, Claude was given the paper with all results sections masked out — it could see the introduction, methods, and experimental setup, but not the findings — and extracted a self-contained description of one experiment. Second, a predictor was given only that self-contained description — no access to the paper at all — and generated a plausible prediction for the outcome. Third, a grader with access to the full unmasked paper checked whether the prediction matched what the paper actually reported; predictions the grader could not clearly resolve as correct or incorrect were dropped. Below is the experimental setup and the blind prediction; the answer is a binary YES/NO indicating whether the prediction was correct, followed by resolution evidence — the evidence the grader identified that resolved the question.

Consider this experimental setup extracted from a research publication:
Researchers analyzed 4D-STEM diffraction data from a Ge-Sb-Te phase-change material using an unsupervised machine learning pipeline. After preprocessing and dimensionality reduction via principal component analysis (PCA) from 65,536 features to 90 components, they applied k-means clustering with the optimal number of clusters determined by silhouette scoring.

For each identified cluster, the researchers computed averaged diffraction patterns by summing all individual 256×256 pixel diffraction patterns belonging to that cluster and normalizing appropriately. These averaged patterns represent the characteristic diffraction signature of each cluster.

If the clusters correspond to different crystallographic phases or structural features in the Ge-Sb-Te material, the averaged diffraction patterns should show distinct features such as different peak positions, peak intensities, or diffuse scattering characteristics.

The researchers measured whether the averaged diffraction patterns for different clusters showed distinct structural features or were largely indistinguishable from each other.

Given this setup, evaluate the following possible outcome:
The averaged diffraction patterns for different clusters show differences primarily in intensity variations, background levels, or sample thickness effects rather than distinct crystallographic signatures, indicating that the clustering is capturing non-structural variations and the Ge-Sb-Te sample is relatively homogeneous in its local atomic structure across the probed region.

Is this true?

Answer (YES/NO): NO